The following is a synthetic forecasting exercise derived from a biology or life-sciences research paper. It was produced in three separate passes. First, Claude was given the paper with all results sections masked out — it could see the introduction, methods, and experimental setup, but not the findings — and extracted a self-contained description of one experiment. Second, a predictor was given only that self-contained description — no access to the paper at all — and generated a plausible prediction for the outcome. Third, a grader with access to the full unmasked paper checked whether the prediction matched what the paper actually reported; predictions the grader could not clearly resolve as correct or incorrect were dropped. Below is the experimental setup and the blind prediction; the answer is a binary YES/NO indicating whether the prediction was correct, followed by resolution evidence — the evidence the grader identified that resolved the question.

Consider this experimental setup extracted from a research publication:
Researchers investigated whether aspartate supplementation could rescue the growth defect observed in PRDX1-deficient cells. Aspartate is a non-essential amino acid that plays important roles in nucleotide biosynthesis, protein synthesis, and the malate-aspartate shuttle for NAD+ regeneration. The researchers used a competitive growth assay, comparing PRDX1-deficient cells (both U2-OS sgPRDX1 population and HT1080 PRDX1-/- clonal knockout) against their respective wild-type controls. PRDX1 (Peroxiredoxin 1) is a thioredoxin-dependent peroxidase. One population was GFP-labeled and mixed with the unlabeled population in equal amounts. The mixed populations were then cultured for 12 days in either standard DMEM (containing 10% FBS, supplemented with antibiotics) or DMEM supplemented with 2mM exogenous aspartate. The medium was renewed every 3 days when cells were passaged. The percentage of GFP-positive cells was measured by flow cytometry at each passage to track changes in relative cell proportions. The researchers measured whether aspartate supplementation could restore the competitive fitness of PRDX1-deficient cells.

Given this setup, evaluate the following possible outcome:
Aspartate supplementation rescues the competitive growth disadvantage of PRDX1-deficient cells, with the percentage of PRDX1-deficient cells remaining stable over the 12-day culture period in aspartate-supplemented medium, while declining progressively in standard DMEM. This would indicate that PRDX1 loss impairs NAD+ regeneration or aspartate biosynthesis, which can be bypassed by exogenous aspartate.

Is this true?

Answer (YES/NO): NO